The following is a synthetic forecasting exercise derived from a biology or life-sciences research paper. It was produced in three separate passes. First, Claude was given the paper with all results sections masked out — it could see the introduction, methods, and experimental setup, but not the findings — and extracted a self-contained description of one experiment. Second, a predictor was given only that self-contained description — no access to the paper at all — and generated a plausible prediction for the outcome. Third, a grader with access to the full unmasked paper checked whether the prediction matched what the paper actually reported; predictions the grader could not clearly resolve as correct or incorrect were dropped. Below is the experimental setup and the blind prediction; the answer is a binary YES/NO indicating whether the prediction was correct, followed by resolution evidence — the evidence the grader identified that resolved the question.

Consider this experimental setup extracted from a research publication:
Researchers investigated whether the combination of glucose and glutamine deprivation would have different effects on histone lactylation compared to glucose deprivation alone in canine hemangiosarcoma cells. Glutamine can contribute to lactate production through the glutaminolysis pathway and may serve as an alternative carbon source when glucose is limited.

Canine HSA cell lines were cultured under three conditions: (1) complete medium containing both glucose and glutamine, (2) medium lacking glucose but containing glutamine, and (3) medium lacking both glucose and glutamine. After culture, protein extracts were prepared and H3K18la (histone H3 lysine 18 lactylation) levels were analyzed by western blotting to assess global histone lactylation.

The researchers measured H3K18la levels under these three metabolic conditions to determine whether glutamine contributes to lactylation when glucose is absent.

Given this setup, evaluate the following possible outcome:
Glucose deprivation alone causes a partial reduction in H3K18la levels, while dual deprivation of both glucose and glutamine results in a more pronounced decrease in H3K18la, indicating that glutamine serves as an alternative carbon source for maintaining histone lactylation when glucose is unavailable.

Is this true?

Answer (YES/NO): NO